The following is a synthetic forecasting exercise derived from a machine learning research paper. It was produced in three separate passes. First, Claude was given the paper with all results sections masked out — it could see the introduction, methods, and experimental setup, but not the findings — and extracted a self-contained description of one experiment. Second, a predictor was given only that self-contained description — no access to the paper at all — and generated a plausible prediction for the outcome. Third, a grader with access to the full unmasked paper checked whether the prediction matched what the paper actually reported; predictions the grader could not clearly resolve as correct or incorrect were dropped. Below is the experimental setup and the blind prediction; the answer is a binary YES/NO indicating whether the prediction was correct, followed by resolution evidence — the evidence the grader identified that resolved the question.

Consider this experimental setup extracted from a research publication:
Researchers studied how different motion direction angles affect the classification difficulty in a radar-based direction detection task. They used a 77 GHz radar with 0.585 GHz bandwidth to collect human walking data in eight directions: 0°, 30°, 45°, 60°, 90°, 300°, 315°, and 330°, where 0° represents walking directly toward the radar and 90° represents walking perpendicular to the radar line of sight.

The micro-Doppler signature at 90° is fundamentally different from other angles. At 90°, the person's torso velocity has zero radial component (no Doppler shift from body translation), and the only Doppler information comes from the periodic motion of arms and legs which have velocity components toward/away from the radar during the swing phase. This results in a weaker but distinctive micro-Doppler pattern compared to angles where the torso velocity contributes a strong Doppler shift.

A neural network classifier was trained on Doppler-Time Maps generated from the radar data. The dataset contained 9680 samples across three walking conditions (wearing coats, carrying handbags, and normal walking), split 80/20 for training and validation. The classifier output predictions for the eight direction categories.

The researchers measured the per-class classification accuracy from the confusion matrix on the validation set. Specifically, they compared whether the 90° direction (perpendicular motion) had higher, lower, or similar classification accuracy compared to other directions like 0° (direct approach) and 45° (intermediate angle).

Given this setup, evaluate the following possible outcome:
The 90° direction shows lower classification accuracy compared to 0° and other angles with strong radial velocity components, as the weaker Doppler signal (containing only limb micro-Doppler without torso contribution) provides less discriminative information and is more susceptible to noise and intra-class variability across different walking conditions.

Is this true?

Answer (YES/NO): NO